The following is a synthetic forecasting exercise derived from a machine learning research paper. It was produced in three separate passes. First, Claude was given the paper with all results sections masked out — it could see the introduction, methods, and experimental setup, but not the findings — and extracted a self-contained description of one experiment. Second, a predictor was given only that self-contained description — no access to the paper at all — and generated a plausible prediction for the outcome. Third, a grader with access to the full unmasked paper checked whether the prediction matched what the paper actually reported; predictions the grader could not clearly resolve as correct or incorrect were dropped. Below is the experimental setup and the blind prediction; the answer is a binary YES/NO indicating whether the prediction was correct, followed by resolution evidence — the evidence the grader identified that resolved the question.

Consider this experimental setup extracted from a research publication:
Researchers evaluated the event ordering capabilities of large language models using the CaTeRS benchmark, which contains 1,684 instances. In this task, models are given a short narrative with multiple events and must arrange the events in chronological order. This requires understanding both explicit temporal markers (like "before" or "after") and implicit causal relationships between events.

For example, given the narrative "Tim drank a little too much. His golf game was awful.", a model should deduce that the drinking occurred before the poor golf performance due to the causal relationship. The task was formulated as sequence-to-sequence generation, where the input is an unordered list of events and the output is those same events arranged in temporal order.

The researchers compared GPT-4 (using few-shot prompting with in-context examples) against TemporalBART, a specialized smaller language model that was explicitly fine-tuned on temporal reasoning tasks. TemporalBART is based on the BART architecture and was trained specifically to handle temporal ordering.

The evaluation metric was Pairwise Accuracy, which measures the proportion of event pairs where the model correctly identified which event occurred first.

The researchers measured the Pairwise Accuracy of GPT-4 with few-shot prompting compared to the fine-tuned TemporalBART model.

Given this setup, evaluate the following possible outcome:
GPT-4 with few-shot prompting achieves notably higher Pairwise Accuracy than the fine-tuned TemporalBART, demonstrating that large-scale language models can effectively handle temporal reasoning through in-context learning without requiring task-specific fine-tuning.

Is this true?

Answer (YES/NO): NO